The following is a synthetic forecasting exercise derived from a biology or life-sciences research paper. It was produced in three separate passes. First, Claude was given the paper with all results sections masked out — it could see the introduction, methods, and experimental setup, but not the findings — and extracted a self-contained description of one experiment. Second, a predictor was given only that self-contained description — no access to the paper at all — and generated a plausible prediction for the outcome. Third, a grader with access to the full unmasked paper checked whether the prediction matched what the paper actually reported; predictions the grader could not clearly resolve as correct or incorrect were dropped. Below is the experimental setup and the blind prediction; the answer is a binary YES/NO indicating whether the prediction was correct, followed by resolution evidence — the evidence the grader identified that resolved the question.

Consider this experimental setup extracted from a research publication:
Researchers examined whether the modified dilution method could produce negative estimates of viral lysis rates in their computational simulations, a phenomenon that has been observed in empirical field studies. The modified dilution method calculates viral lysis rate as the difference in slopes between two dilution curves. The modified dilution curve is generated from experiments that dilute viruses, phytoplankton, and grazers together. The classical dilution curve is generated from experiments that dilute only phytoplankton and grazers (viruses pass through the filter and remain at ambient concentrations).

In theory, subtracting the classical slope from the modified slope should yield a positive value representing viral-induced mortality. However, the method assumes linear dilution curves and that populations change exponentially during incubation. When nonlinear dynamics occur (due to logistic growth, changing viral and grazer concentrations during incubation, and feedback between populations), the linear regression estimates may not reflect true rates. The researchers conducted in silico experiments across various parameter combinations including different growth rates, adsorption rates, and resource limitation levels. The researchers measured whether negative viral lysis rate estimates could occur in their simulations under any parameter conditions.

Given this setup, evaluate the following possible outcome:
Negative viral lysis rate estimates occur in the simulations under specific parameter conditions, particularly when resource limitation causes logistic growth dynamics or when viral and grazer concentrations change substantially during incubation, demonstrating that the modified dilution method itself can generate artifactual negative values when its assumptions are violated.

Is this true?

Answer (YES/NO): YES